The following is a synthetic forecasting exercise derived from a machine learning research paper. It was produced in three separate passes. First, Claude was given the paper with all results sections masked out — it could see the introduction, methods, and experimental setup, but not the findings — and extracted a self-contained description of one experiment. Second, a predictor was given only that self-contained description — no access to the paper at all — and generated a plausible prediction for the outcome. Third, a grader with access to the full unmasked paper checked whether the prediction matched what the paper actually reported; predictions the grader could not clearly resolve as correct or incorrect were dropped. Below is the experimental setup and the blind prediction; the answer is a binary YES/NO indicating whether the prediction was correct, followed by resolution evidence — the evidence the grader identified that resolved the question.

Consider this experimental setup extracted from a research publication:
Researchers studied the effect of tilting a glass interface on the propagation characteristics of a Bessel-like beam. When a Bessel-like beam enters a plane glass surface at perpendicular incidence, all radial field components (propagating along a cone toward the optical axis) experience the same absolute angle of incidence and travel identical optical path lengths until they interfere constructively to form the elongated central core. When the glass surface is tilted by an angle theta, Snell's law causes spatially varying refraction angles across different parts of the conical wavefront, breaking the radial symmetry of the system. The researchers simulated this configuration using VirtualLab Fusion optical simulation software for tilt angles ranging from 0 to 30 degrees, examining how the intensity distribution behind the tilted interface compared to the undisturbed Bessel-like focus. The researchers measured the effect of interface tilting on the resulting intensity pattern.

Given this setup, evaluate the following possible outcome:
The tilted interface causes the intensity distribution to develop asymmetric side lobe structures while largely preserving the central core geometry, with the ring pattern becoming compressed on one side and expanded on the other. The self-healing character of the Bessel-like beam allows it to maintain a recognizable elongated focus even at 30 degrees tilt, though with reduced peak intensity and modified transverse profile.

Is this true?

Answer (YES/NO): NO